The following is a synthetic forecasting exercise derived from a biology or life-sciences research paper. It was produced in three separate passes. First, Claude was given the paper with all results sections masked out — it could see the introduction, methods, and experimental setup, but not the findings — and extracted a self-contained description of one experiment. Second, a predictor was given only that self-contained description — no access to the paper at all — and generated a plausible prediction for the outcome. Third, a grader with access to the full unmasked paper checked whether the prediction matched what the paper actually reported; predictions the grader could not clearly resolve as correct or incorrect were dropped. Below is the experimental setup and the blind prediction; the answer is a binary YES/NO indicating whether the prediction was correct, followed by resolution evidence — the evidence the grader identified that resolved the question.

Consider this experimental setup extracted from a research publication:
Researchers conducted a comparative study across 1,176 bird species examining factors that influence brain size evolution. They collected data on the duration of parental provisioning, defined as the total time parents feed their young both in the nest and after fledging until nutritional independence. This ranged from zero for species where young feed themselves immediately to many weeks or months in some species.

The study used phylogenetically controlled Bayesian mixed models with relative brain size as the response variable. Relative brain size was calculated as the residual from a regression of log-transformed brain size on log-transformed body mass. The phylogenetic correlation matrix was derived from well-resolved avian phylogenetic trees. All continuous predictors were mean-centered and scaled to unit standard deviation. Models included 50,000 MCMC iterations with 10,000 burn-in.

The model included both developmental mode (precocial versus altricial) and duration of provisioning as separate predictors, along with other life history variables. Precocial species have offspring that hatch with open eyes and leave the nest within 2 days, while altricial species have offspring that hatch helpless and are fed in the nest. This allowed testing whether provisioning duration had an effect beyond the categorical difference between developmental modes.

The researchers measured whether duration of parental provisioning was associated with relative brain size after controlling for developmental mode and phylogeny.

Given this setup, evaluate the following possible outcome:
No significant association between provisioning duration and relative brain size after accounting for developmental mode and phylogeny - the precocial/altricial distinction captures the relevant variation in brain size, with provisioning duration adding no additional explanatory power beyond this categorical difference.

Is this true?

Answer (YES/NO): NO